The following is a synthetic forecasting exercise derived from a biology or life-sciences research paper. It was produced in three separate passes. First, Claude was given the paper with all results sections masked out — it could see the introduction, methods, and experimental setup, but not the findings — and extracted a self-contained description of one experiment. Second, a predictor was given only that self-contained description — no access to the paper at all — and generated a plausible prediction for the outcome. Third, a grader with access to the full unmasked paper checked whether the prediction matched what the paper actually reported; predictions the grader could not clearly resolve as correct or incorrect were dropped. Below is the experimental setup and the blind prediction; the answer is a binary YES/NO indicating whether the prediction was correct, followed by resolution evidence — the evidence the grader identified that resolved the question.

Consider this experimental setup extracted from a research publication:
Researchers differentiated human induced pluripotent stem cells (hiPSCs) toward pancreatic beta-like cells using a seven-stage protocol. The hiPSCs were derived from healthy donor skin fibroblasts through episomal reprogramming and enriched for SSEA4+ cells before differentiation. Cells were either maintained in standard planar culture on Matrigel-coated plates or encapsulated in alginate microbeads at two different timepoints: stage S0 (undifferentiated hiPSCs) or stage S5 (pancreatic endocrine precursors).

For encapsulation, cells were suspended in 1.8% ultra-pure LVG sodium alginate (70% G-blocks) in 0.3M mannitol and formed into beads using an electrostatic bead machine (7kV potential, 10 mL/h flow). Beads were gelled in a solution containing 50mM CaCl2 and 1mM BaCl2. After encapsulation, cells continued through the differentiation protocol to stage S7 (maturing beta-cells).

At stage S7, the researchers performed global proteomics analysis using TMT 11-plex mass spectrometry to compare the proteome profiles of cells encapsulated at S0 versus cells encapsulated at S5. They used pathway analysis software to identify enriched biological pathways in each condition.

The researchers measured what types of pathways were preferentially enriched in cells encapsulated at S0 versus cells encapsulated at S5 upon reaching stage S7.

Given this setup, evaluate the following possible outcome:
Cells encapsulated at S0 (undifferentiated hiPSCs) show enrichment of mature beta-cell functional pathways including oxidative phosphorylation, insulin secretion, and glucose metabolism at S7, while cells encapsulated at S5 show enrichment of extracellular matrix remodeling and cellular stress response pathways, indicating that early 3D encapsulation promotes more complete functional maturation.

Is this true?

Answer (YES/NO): NO